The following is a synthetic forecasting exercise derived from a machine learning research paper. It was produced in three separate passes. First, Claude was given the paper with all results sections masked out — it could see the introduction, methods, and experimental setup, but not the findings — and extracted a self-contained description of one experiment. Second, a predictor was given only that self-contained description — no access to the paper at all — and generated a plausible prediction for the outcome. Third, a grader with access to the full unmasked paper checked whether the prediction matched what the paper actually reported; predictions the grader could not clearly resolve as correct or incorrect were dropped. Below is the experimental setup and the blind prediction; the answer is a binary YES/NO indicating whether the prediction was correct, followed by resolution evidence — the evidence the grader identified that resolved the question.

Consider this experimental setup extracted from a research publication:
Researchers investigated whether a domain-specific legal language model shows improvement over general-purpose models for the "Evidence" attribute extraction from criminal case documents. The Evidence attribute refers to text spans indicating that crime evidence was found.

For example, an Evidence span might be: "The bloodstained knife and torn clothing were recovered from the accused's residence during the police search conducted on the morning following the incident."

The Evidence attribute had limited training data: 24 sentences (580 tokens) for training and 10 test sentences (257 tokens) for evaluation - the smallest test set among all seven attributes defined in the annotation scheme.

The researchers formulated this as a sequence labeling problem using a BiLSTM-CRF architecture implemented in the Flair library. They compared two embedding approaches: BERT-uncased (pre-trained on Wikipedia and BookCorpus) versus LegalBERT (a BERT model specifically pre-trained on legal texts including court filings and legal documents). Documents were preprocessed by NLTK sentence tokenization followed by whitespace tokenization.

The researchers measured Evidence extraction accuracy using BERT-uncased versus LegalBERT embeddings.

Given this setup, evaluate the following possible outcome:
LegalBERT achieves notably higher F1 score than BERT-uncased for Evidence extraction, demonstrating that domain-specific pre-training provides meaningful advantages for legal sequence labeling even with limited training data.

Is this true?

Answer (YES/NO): NO